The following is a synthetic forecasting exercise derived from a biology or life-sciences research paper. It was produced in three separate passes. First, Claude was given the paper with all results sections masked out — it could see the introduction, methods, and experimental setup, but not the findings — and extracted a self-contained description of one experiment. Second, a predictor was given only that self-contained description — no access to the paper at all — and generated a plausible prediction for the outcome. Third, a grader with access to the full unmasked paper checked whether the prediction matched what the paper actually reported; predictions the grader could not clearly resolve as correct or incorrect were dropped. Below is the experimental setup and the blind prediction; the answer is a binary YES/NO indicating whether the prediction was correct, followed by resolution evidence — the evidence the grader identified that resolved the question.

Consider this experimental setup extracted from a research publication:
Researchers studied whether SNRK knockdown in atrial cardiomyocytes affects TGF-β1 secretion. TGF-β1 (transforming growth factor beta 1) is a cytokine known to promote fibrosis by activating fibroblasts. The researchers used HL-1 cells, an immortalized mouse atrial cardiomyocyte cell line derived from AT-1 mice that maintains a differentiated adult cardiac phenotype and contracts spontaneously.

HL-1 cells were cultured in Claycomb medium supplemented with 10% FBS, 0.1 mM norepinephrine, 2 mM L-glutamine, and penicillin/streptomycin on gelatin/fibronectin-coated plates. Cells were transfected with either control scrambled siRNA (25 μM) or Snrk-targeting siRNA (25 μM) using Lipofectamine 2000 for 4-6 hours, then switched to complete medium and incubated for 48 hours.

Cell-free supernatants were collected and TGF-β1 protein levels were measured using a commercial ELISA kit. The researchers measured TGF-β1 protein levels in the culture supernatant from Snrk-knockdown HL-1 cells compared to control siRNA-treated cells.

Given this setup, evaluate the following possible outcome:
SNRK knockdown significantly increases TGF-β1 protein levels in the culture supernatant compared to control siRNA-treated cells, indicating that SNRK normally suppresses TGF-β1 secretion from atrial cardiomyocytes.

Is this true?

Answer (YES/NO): YES